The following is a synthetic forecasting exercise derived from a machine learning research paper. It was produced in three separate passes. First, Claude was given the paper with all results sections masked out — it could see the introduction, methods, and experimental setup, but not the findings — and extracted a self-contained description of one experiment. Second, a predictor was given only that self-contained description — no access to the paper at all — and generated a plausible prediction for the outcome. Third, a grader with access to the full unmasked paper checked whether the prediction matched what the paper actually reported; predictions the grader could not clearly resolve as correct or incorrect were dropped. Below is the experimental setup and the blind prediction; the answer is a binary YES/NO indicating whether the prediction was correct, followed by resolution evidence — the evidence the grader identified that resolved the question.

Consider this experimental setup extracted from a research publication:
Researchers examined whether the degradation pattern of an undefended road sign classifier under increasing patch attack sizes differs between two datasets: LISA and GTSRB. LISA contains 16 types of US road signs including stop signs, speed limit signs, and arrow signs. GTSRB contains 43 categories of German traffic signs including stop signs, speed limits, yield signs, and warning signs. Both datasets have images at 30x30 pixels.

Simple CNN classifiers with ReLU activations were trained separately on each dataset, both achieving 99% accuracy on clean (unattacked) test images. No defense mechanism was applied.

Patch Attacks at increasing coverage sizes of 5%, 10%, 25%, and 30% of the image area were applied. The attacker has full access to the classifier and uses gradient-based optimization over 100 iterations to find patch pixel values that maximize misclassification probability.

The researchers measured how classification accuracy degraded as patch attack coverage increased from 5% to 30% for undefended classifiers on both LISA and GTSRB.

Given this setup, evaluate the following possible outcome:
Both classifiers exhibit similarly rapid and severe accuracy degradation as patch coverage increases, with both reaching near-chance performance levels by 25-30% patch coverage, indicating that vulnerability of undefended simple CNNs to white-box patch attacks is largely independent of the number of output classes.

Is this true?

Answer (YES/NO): NO